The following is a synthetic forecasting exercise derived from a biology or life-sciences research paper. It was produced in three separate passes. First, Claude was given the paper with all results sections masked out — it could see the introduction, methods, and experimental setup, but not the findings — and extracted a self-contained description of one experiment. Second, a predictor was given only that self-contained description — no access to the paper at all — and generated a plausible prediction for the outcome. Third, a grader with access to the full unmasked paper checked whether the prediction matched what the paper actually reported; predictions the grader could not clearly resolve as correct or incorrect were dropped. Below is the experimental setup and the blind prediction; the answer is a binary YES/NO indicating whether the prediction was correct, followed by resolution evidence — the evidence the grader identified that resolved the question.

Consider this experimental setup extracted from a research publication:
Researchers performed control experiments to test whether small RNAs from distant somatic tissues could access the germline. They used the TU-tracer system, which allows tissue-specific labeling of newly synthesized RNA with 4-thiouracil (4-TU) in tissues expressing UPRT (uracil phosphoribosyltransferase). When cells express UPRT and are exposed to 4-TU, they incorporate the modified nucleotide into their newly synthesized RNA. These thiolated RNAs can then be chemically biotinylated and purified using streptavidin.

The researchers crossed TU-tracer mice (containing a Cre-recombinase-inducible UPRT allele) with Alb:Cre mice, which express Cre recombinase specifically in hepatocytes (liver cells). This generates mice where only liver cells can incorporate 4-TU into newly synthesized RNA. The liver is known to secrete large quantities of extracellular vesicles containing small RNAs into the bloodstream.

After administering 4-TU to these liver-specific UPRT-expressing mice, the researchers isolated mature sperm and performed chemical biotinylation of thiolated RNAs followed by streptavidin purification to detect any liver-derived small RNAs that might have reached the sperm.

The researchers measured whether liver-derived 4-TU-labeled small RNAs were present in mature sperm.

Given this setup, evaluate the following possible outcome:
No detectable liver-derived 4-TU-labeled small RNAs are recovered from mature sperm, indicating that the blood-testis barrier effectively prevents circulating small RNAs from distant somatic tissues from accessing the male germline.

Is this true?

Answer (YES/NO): YES